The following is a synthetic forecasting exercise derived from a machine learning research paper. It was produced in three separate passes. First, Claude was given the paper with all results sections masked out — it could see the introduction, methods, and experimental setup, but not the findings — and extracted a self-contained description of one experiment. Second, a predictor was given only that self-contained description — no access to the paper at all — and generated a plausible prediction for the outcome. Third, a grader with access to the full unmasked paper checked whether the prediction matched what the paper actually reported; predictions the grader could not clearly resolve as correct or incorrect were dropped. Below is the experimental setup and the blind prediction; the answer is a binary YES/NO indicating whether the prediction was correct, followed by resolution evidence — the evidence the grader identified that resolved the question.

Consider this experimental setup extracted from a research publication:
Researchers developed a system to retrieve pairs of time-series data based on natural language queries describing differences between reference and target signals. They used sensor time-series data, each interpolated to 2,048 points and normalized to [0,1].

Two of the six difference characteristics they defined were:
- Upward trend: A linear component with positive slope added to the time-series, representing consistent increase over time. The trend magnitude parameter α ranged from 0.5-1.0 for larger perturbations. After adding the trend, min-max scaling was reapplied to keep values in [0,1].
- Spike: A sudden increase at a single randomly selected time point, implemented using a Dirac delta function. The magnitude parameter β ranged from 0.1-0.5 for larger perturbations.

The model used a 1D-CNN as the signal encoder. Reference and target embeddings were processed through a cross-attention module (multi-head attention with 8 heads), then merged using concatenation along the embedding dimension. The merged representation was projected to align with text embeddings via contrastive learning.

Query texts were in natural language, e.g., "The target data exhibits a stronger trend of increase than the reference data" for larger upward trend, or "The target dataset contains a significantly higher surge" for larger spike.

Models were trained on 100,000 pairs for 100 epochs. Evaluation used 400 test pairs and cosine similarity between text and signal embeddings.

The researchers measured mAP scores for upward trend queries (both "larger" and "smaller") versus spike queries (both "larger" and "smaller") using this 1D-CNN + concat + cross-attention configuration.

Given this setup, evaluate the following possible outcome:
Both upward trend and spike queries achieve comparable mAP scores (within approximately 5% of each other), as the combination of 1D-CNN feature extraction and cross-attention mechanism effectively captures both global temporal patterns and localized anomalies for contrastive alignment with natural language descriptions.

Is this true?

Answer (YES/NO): NO